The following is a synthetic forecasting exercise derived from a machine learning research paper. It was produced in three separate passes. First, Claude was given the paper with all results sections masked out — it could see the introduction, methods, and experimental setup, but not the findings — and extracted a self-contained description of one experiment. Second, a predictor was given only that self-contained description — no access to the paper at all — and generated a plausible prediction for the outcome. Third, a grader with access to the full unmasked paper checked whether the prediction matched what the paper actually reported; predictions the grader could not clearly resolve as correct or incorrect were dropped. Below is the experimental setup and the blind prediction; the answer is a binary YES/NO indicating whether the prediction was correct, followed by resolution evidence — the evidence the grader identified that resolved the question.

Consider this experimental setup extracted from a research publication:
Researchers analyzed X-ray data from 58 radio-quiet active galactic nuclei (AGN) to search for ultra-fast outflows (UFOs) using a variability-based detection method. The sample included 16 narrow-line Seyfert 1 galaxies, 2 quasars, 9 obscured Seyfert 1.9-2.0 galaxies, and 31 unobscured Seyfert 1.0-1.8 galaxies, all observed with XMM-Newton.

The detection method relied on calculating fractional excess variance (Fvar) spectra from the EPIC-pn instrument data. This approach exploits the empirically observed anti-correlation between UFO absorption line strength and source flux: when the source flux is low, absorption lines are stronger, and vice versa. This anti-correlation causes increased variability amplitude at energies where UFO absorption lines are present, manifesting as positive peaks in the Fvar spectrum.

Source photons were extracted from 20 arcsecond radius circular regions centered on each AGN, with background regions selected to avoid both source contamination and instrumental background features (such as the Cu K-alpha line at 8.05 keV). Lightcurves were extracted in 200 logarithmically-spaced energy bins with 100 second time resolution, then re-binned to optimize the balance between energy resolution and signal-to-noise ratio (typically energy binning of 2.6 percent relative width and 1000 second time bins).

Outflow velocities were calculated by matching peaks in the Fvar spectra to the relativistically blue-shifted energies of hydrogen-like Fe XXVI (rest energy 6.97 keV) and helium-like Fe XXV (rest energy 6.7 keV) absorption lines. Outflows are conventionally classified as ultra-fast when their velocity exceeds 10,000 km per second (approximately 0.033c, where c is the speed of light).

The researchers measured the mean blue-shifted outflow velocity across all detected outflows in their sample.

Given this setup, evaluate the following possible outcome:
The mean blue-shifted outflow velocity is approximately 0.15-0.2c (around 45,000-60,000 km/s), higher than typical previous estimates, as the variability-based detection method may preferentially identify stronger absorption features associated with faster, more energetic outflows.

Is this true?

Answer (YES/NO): NO